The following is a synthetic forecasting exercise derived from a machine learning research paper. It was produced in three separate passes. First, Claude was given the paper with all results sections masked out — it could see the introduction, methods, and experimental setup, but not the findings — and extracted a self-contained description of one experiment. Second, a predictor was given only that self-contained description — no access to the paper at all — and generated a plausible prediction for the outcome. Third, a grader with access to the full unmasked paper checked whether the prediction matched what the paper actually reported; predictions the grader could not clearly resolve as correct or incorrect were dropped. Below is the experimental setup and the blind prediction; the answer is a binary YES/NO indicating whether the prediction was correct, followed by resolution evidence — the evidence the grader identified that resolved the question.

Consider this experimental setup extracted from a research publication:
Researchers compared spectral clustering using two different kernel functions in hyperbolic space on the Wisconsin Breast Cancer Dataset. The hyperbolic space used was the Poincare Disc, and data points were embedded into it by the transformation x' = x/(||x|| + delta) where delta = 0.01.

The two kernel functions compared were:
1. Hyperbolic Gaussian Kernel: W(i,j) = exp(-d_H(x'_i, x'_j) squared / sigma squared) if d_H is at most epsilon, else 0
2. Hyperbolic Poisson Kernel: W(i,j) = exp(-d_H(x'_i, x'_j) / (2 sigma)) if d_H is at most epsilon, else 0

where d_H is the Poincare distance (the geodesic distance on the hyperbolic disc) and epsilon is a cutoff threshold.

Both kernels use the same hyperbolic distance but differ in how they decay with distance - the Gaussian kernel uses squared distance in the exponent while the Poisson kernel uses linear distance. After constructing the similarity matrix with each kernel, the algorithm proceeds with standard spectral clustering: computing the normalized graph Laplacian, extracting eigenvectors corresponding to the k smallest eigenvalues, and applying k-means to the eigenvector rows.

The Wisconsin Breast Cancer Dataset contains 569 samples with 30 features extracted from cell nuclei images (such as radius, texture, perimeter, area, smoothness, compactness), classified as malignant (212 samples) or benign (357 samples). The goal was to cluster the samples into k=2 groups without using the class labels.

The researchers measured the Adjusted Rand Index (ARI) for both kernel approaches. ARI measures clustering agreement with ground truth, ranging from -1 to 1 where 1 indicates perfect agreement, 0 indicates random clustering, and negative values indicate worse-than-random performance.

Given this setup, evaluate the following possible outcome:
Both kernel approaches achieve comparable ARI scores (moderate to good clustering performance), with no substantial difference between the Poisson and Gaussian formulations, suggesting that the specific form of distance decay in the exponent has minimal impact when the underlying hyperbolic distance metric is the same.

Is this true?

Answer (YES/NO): NO